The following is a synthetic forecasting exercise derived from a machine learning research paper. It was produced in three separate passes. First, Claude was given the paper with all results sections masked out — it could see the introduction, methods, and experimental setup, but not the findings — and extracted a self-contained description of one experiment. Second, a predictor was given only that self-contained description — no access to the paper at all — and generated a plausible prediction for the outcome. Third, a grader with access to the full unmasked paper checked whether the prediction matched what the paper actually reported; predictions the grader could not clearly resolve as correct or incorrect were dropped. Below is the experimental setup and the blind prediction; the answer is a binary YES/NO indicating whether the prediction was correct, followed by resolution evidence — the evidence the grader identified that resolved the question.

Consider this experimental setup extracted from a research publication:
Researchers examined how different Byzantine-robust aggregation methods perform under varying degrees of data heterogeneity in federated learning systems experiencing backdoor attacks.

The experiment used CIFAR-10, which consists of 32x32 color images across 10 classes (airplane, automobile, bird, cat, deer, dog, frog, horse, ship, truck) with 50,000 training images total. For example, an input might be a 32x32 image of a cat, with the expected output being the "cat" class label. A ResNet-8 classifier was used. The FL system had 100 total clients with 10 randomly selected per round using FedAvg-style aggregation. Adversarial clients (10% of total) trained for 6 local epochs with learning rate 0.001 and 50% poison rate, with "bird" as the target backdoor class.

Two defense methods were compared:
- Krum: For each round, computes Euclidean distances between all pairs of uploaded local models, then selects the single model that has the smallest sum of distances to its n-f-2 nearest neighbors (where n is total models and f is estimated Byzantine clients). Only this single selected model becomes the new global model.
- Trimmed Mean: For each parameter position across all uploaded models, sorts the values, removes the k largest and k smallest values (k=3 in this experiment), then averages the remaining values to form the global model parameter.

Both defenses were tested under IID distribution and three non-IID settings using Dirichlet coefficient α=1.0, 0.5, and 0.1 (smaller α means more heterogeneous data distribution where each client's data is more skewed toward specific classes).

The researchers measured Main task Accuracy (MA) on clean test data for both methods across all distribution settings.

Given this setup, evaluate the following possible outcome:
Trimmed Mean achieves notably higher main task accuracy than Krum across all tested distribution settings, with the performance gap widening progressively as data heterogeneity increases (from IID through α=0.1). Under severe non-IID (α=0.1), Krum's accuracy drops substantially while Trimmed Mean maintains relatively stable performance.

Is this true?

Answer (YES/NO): NO